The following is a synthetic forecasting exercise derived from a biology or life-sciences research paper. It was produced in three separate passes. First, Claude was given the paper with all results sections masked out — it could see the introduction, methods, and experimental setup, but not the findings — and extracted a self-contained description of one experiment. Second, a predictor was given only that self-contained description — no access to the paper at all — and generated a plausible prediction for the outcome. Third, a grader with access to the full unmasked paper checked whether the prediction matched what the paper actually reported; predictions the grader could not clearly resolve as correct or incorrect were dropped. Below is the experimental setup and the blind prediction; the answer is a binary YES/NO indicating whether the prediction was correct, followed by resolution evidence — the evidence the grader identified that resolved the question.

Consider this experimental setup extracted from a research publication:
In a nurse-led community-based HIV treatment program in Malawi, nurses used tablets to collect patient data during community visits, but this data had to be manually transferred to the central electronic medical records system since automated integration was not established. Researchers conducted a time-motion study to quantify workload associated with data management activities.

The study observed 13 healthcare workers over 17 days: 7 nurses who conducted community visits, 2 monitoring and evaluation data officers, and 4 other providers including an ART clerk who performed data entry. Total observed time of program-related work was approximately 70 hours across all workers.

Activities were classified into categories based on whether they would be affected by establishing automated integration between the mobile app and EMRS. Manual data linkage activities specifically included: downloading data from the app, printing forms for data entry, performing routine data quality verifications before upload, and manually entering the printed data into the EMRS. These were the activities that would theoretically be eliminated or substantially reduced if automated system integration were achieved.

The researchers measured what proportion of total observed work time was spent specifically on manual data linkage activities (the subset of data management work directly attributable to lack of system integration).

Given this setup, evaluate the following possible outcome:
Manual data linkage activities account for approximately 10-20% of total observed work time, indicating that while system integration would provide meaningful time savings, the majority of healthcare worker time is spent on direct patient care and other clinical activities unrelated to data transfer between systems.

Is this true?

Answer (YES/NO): NO